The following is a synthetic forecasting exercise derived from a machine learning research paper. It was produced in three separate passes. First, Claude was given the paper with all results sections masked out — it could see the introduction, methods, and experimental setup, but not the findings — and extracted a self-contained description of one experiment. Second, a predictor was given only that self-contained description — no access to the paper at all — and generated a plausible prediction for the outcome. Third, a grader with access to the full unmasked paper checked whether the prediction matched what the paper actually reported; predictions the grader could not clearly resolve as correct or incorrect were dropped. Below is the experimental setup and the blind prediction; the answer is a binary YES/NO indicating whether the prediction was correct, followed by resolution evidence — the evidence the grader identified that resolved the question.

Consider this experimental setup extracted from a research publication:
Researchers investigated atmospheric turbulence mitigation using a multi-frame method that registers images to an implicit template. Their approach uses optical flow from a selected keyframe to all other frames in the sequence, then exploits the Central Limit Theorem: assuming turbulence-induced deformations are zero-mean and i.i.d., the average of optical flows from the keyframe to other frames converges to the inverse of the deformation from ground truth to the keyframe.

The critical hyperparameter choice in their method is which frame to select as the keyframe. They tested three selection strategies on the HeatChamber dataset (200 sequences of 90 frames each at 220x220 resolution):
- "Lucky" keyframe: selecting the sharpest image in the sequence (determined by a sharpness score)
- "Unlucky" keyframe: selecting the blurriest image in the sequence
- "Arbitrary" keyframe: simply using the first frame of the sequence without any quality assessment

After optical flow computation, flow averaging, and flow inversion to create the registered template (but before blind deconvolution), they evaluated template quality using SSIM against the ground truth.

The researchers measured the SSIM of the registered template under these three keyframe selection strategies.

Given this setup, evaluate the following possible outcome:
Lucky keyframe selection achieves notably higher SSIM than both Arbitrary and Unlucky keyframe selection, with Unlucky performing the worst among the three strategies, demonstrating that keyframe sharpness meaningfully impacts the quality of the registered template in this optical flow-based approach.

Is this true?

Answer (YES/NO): NO